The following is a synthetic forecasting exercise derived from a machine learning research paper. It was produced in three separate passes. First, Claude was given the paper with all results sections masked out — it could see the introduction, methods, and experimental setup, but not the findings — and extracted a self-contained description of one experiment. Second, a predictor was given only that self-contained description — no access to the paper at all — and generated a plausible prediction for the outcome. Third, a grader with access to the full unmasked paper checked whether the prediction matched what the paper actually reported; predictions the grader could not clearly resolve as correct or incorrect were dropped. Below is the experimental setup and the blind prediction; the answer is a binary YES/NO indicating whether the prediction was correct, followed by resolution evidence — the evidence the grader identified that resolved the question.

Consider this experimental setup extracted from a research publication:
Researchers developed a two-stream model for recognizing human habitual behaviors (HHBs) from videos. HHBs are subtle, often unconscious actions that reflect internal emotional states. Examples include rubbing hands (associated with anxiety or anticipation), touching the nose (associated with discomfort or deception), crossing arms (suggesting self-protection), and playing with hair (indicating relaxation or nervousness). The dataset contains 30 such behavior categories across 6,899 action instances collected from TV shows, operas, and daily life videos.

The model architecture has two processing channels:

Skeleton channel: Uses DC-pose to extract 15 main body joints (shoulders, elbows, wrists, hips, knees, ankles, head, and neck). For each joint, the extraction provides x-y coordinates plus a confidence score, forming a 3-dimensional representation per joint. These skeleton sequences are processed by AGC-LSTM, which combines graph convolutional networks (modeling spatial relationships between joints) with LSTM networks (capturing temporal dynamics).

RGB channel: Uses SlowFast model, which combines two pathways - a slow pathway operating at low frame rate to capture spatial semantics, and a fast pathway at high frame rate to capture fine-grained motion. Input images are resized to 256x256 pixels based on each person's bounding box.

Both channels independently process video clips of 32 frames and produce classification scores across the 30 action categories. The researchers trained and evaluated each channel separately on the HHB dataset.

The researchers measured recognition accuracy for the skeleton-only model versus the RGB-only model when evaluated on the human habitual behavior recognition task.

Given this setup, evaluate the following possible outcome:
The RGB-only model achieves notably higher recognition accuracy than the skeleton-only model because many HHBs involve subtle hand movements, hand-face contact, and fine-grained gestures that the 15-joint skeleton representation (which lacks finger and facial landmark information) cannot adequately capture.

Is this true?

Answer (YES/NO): NO